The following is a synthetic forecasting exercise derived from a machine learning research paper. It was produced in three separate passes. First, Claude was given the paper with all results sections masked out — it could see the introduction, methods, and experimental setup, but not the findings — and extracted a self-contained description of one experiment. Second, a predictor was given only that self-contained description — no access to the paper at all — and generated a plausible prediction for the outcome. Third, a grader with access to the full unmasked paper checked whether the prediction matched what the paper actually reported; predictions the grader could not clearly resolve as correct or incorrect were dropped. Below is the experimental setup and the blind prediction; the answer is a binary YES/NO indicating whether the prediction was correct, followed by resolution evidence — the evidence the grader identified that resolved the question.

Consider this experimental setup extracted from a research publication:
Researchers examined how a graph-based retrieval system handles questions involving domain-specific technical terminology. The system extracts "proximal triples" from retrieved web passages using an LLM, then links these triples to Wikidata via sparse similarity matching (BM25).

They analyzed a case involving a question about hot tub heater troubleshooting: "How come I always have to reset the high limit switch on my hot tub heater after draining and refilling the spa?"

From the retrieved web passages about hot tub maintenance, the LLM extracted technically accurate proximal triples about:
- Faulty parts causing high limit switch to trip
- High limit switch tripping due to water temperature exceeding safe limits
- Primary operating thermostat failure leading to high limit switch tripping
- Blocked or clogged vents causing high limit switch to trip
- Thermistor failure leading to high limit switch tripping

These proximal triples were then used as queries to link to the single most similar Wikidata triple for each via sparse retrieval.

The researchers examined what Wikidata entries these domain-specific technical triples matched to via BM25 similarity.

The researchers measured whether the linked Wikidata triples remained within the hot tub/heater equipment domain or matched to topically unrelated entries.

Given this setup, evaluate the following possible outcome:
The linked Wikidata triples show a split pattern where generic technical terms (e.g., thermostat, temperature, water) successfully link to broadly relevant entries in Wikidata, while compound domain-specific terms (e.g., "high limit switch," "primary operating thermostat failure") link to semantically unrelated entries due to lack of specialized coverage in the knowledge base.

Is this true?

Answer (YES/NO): NO